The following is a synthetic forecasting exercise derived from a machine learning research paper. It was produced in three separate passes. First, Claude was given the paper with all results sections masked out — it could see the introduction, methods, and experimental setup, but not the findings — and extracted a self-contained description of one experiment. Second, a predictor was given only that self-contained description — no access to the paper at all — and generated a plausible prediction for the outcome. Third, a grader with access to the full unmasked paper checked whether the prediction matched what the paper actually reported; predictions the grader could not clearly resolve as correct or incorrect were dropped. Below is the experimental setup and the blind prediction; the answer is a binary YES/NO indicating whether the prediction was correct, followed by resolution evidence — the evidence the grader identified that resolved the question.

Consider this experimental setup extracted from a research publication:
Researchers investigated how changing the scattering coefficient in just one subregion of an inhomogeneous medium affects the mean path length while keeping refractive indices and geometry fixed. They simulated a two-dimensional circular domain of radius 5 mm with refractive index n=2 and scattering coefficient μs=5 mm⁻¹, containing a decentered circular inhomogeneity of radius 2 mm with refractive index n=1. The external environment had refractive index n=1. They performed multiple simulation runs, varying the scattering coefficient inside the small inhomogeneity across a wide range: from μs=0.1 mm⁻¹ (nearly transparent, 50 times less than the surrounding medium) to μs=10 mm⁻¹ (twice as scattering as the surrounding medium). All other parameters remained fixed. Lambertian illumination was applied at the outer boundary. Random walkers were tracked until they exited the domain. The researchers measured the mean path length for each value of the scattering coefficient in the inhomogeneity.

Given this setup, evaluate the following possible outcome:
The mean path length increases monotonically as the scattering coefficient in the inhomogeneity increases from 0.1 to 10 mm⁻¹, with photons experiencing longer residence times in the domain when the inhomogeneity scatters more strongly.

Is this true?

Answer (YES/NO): NO